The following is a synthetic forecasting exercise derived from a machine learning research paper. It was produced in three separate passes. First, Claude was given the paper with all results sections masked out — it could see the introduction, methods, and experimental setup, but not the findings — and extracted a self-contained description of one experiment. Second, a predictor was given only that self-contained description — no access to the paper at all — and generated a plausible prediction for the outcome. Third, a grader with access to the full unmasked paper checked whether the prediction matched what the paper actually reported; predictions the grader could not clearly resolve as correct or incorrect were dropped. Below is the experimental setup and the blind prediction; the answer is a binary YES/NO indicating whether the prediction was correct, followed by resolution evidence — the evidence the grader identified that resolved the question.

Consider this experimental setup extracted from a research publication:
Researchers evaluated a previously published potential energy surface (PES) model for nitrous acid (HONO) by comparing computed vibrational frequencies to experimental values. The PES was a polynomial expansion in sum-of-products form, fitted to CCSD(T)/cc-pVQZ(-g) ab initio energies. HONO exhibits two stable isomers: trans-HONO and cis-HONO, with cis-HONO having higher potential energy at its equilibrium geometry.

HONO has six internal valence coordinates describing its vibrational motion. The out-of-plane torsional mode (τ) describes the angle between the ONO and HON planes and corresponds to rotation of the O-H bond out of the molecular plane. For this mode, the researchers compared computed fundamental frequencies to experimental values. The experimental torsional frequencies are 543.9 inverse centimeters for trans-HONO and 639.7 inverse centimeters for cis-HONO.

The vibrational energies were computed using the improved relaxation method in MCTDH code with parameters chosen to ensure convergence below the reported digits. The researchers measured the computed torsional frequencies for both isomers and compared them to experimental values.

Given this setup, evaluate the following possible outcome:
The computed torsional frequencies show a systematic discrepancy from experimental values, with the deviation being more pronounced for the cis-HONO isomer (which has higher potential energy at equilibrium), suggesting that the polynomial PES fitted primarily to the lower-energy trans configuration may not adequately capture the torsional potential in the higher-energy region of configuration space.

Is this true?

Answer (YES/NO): NO